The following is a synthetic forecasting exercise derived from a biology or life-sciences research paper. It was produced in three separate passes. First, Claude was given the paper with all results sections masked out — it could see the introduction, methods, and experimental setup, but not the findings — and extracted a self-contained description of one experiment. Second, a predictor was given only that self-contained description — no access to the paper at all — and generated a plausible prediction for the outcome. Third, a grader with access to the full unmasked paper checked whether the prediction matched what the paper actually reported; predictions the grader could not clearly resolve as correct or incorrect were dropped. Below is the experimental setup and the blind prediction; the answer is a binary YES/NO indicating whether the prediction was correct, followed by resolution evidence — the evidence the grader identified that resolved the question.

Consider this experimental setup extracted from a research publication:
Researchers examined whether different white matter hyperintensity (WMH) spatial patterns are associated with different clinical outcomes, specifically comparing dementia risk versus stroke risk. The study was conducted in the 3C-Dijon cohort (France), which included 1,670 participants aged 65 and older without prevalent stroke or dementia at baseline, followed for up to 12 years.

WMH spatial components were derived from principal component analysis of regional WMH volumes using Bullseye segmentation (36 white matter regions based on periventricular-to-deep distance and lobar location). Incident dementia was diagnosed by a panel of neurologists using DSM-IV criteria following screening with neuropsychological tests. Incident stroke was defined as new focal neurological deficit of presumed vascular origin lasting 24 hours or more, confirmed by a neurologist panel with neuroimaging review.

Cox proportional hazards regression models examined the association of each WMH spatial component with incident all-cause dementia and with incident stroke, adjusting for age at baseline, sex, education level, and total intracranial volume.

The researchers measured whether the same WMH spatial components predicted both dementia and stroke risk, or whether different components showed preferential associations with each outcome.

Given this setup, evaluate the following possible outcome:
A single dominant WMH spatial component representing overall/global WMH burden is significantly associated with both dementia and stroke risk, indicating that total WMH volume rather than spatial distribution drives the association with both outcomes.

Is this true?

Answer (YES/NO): NO